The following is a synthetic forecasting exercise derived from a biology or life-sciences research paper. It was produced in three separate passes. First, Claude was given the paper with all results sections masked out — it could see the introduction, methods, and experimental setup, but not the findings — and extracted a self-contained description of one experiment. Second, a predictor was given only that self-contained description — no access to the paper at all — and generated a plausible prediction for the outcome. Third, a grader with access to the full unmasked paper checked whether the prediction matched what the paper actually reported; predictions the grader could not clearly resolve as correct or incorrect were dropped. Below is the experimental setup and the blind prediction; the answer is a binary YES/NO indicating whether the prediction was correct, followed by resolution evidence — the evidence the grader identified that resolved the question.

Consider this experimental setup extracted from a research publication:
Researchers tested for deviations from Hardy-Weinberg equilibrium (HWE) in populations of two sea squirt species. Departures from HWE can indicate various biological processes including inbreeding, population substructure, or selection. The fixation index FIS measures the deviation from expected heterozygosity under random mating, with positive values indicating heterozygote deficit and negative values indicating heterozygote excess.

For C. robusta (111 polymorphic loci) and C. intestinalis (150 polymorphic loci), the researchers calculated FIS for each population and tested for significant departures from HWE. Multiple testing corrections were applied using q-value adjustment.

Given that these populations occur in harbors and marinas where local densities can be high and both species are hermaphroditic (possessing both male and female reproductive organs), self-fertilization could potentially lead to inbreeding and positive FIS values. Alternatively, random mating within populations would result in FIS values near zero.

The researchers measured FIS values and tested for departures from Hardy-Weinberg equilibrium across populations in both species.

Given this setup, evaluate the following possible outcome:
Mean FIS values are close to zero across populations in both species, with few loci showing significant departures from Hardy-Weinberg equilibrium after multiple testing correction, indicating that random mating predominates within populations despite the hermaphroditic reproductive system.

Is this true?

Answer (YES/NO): YES